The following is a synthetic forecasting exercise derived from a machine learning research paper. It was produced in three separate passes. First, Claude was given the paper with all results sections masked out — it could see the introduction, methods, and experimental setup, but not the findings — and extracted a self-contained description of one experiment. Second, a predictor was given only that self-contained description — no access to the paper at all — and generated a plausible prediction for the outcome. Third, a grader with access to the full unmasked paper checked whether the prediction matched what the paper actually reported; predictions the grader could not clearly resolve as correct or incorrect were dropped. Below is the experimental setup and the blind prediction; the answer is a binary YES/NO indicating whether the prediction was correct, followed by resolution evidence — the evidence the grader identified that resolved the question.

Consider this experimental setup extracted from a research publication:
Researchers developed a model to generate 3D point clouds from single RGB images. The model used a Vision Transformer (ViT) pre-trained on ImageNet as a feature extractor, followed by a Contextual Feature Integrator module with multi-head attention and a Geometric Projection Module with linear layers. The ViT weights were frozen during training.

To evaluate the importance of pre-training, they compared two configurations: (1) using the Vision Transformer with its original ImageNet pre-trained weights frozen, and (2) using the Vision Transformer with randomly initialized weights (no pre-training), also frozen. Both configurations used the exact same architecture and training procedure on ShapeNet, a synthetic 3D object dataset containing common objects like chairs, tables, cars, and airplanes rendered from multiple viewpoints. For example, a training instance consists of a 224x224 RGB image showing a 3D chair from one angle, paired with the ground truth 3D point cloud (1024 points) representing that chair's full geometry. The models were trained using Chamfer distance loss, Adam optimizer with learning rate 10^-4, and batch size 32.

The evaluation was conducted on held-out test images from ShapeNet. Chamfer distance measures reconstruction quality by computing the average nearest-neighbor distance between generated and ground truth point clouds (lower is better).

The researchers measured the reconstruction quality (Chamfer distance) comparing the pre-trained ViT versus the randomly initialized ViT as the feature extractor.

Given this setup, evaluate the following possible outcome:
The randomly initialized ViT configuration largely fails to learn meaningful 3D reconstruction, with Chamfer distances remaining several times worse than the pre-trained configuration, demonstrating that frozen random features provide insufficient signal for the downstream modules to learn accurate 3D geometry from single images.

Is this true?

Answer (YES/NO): NO